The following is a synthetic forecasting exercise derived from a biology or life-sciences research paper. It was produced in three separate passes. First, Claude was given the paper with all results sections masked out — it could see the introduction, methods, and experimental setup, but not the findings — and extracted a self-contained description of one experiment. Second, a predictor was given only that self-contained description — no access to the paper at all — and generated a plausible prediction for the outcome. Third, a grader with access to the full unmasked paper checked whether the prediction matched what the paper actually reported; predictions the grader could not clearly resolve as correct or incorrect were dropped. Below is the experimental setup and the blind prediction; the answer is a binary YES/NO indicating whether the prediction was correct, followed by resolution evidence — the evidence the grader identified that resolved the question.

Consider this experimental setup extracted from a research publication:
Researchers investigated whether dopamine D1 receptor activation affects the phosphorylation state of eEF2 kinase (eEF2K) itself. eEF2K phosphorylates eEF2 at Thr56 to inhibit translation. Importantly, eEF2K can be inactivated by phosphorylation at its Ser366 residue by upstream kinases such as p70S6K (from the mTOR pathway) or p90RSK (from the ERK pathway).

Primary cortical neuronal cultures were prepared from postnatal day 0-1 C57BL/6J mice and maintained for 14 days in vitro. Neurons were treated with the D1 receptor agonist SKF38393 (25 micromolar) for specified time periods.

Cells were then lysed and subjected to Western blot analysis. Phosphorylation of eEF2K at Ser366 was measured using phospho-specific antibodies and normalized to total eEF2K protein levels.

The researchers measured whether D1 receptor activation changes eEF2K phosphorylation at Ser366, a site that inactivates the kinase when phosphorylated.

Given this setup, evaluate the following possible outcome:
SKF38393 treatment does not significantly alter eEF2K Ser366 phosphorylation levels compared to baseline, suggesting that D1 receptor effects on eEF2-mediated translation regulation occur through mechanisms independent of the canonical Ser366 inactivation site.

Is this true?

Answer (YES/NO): NO